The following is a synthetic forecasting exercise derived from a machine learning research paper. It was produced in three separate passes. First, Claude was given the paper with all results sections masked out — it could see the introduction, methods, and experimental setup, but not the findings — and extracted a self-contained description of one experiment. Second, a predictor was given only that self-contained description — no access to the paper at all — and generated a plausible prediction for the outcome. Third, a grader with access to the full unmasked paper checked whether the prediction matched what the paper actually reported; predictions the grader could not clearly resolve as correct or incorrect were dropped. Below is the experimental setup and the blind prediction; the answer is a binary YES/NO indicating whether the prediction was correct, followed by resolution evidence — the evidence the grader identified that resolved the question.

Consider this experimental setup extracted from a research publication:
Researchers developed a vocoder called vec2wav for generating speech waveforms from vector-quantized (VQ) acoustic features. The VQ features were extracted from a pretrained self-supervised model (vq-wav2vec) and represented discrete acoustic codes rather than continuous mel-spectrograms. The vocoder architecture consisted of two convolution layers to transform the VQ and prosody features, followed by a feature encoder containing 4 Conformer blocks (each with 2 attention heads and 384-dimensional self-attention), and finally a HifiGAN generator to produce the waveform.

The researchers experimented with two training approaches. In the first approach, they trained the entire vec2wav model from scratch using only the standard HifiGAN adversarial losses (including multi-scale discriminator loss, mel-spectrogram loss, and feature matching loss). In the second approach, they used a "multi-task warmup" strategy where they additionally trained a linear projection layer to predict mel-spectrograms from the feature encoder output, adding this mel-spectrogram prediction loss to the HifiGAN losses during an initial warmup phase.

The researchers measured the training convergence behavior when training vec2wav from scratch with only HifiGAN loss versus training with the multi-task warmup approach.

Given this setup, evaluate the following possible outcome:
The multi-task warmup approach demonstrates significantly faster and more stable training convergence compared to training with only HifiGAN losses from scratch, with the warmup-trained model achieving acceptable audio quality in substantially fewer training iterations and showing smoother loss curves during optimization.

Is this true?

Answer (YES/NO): NO